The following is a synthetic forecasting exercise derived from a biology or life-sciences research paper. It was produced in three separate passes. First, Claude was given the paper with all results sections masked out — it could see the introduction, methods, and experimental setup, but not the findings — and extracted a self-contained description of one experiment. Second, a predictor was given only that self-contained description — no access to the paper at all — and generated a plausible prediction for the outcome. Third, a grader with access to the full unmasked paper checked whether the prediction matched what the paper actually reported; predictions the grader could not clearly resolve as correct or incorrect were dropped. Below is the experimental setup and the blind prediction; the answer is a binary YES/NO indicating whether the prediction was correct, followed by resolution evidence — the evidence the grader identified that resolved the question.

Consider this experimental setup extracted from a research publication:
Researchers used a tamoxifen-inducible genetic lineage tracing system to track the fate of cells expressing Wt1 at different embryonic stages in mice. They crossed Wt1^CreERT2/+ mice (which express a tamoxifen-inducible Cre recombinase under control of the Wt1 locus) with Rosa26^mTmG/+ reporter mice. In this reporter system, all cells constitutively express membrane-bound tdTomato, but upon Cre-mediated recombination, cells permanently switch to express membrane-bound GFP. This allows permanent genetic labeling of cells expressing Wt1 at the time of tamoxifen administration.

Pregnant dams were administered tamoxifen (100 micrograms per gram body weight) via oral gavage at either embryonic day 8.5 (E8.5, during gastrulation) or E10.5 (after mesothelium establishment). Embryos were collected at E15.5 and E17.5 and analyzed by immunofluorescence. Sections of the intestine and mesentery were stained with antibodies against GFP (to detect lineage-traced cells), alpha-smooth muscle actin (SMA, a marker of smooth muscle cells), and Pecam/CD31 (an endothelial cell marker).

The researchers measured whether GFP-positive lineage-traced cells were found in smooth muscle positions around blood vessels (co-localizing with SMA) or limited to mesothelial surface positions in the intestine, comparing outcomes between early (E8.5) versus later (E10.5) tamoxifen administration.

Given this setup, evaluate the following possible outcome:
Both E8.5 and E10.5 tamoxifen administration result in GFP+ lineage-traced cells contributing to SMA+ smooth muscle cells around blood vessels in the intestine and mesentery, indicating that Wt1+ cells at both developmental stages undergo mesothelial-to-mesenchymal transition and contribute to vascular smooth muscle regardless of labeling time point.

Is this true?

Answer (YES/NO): NO